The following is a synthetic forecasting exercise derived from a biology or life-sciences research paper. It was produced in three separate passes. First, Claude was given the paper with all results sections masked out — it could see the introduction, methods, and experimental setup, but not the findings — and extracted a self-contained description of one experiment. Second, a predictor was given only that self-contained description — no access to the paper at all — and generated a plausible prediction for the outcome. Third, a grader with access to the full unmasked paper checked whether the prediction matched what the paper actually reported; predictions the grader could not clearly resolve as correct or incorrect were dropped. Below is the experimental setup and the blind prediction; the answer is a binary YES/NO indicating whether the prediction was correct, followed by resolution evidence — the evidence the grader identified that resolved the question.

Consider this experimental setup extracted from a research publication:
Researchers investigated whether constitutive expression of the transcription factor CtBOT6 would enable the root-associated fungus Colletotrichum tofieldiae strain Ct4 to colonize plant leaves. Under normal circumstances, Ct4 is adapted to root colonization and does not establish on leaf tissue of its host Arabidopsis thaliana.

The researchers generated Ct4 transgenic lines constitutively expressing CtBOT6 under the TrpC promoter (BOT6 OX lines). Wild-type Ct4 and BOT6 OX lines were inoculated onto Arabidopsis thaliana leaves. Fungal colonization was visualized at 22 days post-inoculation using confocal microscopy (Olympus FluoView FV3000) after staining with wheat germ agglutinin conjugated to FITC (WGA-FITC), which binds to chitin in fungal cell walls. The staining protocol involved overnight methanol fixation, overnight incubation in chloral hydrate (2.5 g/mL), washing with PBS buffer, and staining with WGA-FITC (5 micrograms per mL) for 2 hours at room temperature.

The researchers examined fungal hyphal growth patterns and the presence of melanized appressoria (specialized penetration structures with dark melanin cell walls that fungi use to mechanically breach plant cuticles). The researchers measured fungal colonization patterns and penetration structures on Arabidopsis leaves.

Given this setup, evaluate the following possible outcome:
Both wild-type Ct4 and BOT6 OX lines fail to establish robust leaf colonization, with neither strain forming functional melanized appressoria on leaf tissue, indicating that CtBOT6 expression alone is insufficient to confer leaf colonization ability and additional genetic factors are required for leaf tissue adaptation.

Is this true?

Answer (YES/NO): NO